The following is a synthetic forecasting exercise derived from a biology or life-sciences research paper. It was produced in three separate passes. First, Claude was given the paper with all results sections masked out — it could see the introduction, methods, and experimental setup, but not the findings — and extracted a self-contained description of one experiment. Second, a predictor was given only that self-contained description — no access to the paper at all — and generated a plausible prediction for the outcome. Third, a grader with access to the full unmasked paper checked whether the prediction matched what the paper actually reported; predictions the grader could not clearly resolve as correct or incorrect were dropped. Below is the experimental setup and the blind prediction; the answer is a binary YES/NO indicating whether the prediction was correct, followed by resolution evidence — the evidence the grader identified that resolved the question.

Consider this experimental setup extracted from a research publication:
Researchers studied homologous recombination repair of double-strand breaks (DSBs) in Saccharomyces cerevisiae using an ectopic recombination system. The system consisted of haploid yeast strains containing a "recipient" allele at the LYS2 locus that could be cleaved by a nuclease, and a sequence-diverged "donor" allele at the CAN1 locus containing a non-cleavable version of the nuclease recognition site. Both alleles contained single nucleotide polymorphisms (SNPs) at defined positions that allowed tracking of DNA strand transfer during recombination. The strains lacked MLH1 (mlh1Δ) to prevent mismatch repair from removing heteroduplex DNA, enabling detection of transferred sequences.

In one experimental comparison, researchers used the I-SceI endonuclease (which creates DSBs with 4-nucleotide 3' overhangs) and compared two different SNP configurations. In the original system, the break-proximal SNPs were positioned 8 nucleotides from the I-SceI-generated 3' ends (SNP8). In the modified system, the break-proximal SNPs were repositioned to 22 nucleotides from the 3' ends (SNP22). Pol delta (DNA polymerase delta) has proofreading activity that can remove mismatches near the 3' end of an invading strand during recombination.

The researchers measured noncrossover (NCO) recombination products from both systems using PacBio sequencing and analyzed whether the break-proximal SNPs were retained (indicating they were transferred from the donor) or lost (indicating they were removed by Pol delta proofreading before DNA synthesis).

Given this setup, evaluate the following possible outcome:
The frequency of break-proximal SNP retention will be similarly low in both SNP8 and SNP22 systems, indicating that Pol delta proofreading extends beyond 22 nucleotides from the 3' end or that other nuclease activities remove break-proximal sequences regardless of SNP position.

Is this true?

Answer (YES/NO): NO